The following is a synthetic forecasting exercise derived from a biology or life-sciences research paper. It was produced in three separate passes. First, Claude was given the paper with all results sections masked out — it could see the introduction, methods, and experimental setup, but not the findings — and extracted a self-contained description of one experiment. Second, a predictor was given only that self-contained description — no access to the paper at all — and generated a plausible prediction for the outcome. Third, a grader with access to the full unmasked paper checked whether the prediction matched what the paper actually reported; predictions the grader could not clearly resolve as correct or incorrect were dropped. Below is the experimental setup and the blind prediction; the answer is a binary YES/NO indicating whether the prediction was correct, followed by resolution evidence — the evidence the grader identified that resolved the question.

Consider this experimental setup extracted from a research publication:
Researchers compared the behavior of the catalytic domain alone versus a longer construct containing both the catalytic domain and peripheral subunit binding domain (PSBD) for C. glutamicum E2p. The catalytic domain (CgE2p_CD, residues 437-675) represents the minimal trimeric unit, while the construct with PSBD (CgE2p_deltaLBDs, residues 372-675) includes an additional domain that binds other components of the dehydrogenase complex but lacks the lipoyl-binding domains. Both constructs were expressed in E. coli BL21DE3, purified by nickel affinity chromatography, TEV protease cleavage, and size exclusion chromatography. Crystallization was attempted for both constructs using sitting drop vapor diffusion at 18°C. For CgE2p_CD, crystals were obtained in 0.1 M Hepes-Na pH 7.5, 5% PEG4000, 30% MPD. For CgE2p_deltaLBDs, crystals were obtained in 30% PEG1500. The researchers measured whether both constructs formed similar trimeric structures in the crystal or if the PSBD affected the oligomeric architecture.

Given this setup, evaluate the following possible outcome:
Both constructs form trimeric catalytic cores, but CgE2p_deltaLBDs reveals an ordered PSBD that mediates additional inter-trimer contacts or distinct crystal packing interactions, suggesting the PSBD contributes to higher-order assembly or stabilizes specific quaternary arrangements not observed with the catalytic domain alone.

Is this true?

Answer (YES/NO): NO